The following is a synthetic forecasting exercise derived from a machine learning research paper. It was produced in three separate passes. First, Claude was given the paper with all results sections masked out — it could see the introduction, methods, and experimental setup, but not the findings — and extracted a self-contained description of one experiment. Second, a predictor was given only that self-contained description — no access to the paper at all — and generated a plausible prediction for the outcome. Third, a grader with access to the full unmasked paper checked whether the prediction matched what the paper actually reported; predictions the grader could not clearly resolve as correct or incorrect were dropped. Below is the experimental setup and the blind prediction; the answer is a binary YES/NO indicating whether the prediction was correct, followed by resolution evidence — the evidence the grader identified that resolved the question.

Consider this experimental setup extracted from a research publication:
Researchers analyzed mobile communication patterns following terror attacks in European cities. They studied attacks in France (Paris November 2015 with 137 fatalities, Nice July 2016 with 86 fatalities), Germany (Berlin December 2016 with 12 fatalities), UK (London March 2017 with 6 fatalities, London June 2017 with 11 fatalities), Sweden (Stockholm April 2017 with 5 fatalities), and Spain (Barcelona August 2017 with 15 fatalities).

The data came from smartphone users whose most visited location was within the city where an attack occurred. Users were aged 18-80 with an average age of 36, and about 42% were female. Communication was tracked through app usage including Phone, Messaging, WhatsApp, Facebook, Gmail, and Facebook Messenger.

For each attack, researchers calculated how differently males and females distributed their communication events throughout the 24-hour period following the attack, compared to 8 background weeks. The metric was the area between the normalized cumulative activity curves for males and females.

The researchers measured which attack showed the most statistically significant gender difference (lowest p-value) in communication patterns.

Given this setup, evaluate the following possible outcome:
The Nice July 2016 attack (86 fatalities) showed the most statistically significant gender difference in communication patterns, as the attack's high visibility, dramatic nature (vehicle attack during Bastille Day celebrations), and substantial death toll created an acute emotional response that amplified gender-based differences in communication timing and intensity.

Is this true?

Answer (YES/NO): NO